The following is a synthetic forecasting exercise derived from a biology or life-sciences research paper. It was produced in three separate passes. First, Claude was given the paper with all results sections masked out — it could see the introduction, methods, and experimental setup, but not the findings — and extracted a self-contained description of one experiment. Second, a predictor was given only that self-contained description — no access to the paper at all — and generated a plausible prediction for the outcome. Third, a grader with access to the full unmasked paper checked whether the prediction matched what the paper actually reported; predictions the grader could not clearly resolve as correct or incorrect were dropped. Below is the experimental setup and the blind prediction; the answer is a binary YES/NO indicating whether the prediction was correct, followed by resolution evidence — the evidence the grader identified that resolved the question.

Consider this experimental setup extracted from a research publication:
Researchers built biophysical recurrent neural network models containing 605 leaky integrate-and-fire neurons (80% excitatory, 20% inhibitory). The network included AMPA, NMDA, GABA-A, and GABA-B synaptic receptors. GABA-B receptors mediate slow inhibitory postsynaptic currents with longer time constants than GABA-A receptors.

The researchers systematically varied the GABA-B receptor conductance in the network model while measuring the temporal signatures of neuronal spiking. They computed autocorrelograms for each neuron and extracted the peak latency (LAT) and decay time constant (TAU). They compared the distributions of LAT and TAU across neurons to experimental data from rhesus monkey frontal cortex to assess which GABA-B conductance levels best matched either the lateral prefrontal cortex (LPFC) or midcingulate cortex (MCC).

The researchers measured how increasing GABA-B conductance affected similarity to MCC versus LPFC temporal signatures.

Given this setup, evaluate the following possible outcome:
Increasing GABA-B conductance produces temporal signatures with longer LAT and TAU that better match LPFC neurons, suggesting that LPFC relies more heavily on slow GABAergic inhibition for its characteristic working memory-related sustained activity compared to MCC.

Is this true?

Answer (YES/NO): NO